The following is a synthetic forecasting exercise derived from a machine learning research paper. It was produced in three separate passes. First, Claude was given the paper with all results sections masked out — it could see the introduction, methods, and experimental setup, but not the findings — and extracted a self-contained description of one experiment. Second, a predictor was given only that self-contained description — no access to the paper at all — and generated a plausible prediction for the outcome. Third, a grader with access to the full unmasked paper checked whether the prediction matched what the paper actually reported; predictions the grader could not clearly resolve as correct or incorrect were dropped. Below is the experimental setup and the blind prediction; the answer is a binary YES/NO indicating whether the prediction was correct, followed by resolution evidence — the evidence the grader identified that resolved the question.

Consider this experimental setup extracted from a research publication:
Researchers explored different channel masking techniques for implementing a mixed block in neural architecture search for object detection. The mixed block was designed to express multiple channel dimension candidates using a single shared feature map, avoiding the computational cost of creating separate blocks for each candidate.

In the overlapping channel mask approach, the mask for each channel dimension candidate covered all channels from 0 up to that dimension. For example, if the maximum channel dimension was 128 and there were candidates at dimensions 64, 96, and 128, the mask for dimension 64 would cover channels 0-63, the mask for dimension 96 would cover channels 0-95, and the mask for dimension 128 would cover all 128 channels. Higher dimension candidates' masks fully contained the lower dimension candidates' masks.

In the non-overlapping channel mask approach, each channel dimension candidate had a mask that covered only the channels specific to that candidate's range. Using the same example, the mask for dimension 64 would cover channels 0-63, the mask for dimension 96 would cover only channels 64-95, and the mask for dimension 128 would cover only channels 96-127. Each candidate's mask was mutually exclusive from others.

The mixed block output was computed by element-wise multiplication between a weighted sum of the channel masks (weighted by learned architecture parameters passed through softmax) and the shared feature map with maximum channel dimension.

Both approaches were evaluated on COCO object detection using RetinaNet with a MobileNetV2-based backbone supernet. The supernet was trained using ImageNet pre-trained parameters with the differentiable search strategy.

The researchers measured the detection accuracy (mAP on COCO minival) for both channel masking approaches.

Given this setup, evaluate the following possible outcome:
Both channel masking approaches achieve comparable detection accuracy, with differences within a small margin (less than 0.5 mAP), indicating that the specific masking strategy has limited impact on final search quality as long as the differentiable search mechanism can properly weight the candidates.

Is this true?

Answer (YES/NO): NO